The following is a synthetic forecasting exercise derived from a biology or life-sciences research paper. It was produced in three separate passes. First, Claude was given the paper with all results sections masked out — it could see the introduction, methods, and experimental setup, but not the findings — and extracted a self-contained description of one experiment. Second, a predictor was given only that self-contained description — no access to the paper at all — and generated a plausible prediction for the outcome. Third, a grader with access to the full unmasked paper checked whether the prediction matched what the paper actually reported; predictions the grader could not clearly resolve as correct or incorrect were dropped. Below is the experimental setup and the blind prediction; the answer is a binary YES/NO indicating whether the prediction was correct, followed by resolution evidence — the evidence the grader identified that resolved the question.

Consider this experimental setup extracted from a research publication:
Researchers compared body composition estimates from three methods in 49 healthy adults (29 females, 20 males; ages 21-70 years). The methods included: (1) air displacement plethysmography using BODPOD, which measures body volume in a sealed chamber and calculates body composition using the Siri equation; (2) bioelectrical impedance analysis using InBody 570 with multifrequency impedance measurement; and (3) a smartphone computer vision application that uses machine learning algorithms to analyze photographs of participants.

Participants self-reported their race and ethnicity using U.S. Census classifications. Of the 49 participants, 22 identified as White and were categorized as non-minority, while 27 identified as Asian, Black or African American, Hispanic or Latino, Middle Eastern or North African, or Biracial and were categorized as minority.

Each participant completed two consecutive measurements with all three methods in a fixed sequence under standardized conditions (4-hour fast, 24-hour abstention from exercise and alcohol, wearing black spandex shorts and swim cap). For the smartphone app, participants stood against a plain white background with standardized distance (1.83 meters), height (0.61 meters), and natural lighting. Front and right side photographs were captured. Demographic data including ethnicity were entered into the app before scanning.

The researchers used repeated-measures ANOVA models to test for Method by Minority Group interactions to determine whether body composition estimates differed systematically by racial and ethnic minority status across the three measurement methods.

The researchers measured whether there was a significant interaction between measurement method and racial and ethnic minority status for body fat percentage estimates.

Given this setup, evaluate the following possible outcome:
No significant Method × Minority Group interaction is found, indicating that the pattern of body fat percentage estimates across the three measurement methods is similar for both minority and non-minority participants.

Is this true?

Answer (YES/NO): YES